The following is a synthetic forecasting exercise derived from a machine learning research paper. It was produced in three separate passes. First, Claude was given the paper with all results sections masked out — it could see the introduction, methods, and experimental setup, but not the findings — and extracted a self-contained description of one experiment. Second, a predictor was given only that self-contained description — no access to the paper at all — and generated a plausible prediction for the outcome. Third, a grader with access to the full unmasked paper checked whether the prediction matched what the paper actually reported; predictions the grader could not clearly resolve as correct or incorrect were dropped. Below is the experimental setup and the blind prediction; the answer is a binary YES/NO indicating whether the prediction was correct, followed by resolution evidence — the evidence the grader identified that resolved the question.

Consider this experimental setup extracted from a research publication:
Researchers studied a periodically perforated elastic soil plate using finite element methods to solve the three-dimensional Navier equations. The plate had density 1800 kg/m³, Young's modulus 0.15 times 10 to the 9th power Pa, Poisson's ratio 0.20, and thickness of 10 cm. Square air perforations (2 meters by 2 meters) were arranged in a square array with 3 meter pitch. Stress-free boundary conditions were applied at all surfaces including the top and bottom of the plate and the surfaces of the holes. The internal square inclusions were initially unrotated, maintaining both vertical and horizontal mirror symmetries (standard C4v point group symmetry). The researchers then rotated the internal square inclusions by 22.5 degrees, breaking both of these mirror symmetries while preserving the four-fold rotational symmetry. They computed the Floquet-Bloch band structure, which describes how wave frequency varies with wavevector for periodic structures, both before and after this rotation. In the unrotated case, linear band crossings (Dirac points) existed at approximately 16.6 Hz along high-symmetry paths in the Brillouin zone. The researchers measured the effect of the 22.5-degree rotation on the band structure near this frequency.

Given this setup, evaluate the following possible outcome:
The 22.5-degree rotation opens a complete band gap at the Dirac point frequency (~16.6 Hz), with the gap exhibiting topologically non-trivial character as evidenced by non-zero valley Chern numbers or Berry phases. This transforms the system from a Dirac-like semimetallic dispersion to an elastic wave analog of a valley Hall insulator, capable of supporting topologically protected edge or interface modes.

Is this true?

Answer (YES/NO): YES